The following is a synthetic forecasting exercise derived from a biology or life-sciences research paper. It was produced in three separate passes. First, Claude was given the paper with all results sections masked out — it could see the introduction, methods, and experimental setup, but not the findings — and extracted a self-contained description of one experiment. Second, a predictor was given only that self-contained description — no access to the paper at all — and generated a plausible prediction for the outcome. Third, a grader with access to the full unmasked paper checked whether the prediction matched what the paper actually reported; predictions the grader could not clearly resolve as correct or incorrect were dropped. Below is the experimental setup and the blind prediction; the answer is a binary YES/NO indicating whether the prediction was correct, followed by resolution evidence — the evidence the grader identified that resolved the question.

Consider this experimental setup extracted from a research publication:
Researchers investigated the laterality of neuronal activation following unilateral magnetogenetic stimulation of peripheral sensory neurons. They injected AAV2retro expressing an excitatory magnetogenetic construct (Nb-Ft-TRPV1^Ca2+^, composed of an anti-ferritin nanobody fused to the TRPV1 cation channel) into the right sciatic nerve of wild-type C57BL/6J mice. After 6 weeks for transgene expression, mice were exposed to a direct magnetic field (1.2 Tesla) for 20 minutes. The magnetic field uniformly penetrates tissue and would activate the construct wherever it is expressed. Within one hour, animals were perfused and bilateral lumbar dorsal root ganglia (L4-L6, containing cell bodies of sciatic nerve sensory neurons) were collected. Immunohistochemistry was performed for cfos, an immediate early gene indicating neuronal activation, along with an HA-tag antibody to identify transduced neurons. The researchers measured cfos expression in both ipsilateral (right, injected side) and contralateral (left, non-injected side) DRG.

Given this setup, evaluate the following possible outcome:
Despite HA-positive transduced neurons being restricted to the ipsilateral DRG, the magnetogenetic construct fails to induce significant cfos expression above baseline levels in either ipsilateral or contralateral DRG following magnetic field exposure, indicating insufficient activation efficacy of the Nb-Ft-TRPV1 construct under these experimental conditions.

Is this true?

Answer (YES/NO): NO